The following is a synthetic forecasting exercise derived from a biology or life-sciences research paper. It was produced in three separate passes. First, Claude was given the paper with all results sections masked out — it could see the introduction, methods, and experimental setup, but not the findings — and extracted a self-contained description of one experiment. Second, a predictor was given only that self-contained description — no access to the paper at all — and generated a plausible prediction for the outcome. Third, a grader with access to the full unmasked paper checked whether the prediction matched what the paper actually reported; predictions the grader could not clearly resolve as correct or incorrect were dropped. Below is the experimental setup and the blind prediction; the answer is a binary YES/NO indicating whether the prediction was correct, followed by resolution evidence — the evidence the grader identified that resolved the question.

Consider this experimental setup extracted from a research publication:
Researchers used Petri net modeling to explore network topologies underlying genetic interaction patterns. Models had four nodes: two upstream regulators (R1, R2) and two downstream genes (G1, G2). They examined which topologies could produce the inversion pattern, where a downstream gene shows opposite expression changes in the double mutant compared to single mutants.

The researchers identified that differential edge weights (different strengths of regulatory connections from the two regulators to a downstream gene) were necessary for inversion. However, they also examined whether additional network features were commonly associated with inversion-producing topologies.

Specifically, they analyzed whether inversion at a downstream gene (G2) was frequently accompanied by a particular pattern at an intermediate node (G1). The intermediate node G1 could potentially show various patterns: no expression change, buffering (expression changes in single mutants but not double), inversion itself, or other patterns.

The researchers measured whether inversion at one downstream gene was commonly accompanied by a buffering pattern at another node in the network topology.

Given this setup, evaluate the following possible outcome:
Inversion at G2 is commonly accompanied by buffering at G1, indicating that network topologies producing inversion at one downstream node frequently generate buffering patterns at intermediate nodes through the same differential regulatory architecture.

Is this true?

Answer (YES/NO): YES